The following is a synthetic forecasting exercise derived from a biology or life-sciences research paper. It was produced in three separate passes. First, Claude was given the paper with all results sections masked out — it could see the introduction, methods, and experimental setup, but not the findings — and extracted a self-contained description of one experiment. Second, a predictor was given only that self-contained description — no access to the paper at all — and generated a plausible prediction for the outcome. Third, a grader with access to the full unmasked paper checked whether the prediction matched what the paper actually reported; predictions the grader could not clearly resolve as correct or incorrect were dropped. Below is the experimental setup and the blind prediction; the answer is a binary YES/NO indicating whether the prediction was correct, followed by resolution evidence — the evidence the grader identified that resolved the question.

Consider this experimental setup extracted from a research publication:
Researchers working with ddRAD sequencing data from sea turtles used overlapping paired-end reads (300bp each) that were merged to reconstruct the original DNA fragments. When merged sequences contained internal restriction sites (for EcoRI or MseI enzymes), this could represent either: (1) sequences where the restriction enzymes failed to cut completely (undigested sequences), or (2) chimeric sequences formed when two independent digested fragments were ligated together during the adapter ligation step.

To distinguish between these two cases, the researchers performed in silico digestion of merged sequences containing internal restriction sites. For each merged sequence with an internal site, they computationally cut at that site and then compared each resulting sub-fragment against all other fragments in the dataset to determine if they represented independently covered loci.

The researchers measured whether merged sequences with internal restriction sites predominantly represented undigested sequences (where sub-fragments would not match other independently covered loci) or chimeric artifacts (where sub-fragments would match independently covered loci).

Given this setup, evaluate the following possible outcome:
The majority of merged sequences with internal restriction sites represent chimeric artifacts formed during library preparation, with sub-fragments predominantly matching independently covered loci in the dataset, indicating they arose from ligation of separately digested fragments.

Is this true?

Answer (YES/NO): NO